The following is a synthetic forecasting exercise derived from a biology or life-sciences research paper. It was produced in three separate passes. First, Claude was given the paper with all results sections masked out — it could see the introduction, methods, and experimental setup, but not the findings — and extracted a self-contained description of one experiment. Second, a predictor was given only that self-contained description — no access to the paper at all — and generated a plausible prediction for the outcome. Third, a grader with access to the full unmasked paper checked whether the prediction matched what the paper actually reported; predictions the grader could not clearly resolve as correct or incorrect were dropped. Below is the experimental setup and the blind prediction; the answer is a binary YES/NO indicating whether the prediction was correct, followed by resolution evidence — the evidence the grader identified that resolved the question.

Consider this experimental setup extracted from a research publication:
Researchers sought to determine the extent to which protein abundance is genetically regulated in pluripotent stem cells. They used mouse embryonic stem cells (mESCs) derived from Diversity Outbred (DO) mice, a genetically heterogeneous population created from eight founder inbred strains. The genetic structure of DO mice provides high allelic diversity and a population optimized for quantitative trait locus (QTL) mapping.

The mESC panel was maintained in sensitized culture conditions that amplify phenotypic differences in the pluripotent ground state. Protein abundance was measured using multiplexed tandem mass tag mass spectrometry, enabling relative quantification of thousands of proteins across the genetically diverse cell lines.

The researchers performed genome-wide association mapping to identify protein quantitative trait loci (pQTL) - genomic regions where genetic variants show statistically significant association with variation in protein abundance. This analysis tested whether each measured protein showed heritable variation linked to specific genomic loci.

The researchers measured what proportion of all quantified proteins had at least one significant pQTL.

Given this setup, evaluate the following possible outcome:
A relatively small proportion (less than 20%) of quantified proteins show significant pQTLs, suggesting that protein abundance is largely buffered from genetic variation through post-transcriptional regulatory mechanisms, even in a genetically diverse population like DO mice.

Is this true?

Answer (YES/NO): NO